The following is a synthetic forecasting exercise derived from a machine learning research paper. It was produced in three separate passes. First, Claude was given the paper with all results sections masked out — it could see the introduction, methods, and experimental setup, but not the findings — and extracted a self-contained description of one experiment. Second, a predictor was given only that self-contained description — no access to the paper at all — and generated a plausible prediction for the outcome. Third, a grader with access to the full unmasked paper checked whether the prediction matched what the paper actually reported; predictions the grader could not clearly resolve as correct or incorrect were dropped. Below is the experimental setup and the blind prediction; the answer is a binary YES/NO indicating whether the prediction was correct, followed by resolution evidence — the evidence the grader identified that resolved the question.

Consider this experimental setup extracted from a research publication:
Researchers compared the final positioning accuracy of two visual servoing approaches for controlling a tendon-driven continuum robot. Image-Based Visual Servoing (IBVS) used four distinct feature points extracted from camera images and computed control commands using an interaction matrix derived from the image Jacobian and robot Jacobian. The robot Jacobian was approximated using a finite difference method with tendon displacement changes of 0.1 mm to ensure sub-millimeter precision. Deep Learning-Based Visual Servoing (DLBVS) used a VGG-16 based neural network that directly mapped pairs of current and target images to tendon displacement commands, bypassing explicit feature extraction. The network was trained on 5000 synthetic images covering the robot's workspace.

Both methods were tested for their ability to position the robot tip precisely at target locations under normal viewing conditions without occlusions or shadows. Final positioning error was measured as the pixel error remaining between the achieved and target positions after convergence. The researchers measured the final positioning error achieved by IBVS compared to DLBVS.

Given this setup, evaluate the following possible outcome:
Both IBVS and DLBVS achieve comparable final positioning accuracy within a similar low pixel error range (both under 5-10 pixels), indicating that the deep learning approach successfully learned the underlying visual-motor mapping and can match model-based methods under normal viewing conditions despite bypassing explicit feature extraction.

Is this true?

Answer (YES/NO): NO